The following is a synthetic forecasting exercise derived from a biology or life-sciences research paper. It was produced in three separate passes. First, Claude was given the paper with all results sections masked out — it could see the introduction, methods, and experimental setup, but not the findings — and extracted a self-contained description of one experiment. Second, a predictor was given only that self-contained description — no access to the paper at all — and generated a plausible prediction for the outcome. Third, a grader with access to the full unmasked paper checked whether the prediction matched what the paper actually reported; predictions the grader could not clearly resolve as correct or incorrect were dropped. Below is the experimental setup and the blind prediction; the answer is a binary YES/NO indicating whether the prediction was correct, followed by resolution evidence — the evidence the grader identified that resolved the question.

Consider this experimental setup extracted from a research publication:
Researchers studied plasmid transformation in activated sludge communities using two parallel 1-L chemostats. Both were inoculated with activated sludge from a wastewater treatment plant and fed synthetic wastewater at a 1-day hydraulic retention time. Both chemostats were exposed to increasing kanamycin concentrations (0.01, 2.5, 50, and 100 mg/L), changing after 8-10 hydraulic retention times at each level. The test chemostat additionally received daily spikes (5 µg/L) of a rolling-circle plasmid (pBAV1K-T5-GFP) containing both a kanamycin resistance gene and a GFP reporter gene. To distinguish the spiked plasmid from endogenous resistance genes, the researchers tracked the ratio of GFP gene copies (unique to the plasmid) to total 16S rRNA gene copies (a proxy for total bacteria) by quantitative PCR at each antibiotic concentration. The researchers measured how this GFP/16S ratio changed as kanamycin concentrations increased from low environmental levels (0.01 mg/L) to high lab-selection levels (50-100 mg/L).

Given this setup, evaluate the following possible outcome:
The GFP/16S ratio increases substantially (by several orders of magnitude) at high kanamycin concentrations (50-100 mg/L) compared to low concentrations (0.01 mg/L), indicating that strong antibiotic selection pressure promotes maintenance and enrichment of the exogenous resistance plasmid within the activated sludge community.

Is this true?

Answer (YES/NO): YES